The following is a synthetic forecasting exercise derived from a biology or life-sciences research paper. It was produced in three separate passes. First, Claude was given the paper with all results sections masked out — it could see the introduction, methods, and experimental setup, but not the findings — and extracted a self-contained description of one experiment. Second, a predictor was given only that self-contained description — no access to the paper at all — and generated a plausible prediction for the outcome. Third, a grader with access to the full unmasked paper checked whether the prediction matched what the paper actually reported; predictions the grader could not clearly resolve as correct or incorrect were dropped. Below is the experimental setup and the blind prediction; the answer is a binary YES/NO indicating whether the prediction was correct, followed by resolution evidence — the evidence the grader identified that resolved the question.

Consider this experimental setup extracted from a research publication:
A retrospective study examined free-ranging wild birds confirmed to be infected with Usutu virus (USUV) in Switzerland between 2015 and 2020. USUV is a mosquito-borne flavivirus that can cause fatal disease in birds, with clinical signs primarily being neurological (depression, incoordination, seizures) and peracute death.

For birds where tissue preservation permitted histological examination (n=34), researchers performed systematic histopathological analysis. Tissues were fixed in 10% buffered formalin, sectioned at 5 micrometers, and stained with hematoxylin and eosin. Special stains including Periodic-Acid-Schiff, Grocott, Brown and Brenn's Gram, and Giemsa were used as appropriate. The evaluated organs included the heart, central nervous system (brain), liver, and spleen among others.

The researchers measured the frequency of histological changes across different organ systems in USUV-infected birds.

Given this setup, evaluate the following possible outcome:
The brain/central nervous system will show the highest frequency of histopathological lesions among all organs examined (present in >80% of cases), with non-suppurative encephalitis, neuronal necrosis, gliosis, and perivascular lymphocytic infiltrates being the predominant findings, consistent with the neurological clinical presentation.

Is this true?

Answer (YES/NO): NO